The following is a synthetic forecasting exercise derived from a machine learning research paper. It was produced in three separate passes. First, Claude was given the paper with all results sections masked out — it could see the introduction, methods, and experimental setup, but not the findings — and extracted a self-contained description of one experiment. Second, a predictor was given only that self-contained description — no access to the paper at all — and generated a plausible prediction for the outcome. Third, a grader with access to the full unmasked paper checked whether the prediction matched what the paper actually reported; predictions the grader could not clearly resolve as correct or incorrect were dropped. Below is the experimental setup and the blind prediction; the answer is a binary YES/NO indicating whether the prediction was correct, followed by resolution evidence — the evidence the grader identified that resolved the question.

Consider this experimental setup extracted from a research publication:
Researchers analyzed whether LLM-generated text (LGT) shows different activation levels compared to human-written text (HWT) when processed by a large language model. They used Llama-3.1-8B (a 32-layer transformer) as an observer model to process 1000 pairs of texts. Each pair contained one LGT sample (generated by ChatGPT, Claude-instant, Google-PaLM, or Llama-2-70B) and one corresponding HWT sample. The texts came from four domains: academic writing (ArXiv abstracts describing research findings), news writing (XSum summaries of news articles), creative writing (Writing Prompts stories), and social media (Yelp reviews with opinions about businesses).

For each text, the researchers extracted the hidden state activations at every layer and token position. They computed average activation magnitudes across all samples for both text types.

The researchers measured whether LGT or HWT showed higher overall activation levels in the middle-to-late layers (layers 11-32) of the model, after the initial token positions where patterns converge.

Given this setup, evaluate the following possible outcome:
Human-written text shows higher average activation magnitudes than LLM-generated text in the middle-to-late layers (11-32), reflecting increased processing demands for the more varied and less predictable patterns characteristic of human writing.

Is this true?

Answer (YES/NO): NO